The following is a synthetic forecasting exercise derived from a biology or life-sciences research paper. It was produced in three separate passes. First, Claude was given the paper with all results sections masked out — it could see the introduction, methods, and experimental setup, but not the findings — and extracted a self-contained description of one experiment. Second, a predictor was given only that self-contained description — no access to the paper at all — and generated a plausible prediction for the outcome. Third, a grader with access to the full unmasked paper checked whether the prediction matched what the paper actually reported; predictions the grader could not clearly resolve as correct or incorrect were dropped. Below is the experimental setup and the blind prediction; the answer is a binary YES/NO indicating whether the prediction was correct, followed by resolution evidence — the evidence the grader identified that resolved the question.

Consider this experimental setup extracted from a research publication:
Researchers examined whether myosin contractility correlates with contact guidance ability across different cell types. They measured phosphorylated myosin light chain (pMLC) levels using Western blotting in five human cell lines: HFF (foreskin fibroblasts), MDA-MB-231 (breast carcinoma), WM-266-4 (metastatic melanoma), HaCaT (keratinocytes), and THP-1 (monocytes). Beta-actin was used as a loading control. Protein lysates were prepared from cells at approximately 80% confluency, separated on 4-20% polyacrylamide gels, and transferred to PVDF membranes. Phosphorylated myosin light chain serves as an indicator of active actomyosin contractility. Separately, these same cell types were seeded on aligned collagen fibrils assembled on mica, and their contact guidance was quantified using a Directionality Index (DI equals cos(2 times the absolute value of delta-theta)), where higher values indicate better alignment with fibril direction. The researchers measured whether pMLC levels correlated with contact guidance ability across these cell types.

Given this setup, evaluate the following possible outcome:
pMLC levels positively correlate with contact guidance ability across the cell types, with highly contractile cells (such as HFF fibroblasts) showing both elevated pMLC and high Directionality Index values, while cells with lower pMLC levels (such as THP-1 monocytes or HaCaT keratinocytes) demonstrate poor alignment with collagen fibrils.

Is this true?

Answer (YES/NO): NO